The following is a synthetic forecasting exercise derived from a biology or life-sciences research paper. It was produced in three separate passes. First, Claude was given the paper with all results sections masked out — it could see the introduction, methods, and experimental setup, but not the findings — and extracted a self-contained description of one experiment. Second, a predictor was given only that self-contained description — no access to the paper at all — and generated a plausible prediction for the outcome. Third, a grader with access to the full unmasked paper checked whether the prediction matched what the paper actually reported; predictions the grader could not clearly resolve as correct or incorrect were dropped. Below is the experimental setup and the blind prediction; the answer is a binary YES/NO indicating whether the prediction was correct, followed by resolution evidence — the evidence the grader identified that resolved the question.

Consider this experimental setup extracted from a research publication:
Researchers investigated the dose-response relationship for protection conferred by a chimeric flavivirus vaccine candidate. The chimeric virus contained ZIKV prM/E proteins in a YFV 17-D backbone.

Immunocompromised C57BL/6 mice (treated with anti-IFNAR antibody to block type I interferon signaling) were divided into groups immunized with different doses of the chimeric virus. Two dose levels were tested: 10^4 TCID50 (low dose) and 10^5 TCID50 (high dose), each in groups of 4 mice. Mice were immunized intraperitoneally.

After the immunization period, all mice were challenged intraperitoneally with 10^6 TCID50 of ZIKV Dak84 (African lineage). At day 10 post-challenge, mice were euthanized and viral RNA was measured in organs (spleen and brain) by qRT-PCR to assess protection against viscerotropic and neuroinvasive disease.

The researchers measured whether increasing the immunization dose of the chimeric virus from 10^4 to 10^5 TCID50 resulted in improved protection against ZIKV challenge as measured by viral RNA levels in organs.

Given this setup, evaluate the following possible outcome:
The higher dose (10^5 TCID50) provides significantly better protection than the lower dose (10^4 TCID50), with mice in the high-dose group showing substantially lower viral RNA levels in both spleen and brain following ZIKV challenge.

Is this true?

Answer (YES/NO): NO